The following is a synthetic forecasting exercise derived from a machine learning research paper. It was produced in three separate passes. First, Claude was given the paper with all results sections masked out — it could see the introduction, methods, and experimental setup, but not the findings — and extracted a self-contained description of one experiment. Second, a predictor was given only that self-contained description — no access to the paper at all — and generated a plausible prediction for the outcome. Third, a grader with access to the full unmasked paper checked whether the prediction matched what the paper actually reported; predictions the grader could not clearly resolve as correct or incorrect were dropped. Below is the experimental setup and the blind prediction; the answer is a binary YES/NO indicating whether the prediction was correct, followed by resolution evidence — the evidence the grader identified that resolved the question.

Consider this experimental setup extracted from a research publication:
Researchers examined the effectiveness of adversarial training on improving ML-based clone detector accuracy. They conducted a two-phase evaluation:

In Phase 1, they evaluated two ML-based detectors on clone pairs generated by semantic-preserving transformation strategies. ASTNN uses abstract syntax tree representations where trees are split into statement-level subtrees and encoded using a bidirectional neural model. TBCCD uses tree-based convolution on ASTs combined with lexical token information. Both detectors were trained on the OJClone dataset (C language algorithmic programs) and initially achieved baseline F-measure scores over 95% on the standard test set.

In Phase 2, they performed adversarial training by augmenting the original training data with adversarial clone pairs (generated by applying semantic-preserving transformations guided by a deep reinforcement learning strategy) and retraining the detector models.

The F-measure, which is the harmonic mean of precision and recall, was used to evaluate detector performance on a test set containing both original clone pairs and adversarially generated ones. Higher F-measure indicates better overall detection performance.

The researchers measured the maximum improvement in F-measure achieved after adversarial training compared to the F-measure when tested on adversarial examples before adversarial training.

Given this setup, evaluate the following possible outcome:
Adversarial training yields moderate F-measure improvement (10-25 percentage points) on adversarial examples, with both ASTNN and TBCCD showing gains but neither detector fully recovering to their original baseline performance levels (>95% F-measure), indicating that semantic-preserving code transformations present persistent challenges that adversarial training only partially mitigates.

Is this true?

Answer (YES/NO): NO